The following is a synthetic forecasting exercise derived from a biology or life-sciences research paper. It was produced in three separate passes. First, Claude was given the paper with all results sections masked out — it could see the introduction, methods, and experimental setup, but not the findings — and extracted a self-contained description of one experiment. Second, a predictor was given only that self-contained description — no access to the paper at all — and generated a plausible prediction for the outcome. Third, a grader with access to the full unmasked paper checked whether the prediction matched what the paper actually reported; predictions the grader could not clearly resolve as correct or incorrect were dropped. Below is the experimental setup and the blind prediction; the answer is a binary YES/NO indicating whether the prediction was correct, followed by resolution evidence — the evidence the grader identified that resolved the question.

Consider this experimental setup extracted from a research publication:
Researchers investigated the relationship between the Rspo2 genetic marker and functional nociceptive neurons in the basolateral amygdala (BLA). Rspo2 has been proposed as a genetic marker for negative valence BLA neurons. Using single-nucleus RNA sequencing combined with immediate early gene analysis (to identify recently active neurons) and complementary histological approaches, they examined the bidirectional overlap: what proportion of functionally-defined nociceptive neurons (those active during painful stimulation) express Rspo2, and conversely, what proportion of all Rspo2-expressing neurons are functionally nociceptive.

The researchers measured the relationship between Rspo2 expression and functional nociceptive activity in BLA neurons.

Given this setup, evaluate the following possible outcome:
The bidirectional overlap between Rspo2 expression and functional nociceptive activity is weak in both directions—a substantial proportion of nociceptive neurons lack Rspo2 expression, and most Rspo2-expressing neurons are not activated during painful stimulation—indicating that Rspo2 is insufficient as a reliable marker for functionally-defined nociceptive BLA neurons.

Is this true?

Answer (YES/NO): NO